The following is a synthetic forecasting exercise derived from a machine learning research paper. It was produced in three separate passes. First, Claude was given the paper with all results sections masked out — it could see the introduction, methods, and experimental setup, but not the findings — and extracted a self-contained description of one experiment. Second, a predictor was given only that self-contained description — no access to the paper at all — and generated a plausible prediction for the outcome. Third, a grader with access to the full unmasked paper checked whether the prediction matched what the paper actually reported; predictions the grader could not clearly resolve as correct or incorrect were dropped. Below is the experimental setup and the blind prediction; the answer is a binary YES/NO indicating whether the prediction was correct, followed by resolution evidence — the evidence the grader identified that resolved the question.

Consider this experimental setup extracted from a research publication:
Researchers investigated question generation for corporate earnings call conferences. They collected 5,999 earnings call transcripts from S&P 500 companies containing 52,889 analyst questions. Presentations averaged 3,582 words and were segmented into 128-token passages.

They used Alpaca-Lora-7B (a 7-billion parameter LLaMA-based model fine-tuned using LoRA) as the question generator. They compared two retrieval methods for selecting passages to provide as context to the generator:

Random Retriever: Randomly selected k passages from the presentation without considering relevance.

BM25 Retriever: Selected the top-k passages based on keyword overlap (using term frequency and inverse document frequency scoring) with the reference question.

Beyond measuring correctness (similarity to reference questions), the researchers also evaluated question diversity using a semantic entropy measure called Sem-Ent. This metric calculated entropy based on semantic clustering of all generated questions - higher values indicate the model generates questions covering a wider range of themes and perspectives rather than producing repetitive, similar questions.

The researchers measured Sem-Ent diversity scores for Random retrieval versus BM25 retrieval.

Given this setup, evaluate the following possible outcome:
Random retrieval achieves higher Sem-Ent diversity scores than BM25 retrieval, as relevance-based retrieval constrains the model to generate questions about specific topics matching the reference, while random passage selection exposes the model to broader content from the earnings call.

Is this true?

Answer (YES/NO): NO